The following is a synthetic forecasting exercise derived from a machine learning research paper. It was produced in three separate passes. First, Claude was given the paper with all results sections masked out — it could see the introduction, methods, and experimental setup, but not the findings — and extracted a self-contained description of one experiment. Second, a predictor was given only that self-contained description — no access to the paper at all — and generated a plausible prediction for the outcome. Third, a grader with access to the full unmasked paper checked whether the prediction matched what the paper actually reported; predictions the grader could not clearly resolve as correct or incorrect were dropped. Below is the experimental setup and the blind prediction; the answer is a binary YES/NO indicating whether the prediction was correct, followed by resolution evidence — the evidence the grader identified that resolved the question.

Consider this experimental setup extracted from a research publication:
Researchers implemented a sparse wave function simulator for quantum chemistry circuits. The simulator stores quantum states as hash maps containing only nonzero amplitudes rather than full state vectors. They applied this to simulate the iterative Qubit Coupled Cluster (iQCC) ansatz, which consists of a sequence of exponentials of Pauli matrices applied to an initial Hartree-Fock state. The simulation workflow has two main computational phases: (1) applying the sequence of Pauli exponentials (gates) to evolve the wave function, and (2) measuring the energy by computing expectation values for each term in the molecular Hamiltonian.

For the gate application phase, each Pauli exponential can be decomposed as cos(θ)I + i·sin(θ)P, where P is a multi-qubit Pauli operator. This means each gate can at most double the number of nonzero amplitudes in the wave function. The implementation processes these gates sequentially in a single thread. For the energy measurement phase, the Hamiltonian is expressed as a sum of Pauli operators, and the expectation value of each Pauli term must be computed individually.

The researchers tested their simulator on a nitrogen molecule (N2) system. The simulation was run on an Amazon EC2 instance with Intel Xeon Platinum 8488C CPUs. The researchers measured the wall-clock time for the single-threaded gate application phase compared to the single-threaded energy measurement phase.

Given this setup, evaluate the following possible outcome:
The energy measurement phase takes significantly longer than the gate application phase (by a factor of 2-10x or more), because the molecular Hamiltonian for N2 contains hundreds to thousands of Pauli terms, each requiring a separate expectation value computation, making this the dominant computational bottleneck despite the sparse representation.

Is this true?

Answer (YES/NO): YES